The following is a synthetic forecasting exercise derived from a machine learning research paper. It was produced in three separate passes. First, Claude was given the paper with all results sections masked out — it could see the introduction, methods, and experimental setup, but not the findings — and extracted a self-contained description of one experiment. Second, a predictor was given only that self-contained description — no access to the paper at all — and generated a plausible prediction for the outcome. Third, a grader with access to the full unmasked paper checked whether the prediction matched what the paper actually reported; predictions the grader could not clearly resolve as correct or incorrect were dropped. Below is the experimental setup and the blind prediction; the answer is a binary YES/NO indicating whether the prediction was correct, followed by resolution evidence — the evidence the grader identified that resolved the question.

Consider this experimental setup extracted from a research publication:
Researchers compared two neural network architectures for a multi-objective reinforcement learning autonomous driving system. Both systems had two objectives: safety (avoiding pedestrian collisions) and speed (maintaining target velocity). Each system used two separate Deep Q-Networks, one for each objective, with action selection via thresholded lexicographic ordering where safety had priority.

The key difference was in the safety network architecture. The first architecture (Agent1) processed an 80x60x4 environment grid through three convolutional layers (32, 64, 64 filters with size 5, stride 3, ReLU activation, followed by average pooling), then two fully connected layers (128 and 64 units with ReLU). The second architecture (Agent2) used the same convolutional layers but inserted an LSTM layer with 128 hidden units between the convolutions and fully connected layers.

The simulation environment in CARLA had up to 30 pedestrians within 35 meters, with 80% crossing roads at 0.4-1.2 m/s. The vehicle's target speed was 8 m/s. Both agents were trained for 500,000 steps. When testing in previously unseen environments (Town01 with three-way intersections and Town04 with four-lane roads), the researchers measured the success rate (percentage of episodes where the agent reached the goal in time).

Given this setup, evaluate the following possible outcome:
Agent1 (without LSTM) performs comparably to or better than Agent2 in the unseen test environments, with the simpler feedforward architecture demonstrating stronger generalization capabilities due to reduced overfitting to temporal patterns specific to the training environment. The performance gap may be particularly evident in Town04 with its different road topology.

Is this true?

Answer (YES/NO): NO